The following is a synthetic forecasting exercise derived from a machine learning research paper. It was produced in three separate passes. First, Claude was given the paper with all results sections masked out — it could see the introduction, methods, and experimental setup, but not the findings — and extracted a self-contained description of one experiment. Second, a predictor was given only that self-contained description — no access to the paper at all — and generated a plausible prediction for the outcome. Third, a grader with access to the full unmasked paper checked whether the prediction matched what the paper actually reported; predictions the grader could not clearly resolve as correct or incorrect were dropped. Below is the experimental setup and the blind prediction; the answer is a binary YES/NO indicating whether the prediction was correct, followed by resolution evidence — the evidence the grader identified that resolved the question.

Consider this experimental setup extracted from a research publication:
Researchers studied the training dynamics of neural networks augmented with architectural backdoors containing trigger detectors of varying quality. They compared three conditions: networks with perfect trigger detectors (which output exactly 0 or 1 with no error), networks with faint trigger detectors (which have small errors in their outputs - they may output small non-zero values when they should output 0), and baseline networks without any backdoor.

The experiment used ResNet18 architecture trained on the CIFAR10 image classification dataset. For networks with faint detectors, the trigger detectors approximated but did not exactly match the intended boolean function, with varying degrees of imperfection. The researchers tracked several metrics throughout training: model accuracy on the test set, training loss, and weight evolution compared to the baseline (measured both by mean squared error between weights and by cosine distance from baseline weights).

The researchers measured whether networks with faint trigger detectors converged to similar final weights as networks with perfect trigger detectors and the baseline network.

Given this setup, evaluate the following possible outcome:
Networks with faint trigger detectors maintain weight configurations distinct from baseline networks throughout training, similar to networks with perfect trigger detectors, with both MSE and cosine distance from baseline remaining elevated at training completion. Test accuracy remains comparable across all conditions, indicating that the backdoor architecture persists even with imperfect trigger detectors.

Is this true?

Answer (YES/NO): NO